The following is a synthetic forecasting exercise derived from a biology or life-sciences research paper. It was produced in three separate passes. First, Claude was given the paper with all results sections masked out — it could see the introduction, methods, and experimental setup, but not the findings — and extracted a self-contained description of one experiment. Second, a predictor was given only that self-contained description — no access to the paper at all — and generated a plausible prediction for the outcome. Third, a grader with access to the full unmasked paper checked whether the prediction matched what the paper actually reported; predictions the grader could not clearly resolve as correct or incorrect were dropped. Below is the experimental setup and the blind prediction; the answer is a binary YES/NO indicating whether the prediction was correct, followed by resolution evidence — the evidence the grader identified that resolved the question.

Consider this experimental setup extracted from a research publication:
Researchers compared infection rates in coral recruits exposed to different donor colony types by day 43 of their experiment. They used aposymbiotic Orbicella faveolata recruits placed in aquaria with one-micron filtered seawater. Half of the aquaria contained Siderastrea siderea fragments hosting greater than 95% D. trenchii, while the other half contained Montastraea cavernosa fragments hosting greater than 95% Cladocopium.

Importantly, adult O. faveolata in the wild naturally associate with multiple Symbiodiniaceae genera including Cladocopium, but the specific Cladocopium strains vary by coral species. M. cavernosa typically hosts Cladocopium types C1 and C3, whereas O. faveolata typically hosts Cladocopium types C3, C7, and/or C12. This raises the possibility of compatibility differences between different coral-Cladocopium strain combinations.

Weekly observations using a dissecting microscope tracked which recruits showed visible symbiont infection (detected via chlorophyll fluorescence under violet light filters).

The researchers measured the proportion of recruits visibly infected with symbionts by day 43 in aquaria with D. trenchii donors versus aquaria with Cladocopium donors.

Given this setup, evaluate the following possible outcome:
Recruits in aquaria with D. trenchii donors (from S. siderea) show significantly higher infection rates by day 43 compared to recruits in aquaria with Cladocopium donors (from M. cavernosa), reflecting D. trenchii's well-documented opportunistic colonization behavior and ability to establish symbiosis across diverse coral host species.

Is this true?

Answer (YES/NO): YES